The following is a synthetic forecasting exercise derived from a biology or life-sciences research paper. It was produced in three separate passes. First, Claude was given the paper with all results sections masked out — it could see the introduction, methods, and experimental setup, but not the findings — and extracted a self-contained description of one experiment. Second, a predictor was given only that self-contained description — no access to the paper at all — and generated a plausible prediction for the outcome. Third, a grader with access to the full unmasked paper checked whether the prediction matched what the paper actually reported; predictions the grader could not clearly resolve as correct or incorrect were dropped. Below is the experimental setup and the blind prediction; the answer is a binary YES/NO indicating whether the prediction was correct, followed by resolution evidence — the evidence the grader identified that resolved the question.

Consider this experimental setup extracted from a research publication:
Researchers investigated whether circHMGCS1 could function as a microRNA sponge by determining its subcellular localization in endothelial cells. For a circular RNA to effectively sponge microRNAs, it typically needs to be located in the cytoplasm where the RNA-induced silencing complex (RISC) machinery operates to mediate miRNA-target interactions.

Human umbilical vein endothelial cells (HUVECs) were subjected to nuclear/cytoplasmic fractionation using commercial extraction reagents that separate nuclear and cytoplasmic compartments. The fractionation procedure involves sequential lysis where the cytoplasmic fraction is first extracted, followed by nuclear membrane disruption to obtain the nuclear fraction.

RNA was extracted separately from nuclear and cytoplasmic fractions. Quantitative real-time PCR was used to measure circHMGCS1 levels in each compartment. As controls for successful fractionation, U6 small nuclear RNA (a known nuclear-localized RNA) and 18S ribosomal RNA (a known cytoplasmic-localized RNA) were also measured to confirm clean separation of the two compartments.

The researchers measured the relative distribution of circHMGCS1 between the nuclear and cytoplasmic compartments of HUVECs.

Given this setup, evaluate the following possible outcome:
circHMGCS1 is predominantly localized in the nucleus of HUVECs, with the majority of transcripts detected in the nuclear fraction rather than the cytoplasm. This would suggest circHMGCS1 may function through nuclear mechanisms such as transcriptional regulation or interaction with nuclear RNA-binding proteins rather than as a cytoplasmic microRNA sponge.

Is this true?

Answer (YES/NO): NO